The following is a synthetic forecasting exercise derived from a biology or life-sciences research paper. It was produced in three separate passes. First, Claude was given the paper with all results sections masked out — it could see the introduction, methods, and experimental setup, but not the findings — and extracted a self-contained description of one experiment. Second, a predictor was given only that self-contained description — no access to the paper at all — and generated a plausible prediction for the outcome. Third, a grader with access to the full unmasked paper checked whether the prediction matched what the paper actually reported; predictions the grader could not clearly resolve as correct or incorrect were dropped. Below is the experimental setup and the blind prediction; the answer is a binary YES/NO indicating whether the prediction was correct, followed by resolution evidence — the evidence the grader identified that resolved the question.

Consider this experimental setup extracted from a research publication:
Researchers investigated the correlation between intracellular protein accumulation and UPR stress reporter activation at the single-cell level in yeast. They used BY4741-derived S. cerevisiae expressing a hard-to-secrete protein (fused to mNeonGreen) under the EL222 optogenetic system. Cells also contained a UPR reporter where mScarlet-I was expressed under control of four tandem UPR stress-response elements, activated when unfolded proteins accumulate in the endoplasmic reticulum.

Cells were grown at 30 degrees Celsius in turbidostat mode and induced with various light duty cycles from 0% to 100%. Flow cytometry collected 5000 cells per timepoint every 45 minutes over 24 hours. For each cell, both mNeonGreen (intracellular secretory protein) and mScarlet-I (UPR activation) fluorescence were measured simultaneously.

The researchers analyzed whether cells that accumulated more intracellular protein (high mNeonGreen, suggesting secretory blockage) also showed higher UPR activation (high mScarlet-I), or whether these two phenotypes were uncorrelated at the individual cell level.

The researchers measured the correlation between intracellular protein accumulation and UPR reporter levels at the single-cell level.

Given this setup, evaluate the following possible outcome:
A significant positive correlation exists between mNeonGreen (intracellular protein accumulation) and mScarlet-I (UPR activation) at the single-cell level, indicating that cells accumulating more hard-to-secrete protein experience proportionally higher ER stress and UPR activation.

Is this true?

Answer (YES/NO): YES